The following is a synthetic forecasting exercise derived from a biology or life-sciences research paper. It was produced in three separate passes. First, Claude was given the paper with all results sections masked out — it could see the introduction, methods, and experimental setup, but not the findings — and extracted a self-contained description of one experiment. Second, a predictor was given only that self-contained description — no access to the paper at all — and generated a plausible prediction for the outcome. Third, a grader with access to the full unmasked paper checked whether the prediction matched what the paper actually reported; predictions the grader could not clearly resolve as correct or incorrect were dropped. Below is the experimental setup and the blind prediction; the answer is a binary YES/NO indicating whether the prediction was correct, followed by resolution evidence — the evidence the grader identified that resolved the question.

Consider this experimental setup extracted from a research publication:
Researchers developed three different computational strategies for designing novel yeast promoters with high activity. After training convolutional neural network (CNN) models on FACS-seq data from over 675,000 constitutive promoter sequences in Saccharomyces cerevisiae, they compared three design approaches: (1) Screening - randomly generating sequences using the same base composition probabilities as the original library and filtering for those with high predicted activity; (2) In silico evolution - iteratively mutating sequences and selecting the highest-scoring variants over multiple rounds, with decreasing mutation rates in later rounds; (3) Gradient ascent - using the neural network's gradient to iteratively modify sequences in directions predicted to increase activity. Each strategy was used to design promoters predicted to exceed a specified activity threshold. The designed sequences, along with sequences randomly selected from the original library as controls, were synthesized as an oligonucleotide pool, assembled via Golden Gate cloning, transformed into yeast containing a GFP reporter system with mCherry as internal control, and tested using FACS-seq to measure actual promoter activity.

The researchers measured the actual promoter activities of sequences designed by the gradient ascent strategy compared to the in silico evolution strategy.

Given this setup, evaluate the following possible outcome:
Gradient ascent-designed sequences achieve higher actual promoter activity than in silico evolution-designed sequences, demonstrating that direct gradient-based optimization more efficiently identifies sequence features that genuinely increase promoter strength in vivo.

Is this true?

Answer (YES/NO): NO